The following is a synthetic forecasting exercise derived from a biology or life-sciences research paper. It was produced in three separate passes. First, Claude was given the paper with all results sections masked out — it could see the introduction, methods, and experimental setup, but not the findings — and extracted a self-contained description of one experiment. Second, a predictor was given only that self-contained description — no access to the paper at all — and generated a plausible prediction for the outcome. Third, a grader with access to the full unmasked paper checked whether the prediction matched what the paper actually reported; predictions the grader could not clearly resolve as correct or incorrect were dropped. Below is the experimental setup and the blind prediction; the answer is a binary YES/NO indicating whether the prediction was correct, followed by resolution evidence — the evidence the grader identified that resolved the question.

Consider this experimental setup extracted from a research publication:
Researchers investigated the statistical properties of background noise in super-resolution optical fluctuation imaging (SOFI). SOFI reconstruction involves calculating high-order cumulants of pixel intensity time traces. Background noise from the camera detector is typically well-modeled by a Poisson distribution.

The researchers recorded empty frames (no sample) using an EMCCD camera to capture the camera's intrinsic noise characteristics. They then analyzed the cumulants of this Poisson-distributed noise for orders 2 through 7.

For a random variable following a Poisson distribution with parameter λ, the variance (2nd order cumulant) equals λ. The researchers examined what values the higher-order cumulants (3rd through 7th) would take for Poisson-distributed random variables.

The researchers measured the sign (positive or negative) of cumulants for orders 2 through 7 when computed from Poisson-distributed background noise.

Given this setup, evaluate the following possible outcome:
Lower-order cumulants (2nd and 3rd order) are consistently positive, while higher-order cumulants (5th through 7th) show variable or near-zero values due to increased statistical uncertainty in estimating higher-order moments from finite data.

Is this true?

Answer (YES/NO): NO